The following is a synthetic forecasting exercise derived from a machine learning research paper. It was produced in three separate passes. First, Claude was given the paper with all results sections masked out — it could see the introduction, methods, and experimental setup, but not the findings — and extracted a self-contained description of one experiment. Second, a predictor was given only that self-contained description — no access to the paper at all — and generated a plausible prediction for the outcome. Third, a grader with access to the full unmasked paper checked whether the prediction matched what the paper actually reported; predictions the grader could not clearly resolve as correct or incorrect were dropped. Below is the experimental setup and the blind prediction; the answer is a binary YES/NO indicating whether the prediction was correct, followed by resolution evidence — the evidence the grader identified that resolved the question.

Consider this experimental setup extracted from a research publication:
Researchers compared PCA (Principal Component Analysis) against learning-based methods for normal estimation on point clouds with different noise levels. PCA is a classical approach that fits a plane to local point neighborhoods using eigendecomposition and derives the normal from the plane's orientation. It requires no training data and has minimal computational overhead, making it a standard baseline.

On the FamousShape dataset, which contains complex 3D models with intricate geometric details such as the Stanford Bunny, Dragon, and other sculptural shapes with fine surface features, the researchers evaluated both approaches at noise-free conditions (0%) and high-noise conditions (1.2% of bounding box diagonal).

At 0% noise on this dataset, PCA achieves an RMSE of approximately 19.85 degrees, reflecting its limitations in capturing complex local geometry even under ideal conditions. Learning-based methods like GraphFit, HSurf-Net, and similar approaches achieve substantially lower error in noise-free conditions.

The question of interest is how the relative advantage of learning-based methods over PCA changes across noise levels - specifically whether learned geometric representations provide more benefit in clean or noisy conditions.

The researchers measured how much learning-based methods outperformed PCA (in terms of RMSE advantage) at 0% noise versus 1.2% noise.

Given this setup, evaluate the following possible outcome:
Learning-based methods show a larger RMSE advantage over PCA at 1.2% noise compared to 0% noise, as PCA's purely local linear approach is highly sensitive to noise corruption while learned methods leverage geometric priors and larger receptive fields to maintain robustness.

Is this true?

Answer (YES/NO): NO